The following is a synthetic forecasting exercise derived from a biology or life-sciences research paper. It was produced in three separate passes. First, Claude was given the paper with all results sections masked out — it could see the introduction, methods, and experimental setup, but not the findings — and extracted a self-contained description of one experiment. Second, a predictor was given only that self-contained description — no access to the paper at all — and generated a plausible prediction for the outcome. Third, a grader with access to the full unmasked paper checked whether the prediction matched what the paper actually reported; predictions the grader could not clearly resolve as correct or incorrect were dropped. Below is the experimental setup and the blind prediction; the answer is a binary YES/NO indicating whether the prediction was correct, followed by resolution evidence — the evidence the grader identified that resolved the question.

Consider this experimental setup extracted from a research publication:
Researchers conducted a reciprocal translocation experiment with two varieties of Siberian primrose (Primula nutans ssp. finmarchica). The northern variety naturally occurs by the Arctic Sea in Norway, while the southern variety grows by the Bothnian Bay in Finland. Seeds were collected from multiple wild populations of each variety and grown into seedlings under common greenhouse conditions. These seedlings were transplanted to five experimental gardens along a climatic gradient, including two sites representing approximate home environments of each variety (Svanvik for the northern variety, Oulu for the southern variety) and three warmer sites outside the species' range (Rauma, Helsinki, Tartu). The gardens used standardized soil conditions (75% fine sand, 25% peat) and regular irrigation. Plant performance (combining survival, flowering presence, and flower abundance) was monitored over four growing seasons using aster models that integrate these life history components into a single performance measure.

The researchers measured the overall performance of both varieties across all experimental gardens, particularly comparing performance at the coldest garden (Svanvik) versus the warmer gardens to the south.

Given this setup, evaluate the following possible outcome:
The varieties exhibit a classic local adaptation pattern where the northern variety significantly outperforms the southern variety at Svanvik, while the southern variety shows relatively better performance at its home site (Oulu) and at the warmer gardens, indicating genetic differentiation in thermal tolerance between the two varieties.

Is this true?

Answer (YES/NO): NO